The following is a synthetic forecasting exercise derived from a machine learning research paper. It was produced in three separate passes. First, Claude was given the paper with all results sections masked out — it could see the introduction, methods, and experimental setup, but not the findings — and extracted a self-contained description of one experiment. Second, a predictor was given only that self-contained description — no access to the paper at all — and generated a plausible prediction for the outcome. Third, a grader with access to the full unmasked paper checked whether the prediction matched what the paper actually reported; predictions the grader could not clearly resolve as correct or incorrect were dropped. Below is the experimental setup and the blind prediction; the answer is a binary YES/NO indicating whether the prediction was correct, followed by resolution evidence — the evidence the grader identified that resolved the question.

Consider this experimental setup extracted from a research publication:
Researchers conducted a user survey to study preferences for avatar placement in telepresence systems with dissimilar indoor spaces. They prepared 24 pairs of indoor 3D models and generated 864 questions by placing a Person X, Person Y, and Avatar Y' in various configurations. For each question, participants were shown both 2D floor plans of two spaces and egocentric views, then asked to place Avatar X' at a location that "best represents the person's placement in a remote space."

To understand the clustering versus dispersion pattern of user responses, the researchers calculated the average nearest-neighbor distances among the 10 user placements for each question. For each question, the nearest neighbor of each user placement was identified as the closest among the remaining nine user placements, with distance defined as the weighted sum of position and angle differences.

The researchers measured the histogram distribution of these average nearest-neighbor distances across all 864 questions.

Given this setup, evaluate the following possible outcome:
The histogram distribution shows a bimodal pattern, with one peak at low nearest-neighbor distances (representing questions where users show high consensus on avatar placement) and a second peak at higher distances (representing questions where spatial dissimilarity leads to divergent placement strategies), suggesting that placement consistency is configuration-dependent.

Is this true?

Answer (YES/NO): NO